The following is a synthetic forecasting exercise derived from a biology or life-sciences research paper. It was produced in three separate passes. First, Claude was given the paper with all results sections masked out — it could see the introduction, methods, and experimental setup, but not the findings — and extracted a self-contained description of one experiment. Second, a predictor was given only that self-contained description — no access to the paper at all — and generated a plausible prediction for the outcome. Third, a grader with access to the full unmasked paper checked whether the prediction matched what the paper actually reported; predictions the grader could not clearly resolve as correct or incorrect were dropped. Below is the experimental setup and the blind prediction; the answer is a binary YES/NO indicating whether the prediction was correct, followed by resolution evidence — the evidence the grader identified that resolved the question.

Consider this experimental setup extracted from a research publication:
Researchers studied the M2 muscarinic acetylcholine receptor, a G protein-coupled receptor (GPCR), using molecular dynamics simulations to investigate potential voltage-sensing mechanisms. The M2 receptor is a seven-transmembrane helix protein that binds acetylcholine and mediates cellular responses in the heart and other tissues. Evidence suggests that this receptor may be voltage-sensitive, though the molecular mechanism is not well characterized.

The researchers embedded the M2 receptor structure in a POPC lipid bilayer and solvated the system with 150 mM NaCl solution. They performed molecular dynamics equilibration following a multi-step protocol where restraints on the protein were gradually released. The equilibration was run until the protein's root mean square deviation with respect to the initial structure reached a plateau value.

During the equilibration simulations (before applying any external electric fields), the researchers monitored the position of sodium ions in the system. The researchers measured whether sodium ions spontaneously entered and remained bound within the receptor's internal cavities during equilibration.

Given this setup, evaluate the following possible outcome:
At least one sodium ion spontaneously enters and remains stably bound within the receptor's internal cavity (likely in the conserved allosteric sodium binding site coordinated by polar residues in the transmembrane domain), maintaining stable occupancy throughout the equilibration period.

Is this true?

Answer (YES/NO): YES